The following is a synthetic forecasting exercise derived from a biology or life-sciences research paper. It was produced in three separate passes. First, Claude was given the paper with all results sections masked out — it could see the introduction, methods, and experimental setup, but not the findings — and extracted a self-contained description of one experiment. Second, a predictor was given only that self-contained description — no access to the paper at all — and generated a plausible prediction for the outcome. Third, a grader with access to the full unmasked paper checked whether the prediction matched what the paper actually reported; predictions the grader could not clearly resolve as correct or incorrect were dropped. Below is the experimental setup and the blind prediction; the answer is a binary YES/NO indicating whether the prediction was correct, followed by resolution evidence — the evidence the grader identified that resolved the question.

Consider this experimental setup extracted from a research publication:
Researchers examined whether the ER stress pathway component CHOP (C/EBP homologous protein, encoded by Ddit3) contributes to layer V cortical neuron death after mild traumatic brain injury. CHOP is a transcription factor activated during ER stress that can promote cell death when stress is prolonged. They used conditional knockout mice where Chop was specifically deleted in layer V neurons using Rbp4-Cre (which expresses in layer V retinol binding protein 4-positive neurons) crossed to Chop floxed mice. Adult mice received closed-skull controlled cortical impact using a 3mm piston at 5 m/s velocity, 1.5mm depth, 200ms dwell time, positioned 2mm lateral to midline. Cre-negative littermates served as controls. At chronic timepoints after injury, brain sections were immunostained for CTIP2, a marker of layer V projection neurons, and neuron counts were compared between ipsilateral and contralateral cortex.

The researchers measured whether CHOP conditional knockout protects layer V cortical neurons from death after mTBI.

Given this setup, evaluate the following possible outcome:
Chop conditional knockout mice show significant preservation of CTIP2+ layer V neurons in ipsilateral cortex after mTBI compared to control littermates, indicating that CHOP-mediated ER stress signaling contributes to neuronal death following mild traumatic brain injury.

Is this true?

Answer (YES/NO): NO